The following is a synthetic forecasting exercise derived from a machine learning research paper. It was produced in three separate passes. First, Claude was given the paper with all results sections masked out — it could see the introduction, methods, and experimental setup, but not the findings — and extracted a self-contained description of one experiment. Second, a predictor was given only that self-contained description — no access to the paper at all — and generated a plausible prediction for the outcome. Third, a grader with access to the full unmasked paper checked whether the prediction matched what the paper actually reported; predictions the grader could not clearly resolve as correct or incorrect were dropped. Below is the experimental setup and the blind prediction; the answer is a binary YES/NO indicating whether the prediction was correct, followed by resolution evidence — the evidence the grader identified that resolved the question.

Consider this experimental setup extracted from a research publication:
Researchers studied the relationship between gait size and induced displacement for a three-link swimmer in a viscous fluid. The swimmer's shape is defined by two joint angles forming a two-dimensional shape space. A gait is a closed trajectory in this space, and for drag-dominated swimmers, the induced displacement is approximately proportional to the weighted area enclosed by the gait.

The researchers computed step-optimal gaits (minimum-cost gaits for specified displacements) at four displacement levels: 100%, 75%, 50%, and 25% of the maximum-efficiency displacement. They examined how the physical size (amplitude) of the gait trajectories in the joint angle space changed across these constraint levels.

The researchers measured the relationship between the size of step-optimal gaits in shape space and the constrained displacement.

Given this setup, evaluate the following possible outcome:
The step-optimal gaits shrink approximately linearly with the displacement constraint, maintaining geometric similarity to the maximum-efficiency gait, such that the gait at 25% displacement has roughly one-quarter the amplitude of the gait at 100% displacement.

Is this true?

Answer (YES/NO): NO